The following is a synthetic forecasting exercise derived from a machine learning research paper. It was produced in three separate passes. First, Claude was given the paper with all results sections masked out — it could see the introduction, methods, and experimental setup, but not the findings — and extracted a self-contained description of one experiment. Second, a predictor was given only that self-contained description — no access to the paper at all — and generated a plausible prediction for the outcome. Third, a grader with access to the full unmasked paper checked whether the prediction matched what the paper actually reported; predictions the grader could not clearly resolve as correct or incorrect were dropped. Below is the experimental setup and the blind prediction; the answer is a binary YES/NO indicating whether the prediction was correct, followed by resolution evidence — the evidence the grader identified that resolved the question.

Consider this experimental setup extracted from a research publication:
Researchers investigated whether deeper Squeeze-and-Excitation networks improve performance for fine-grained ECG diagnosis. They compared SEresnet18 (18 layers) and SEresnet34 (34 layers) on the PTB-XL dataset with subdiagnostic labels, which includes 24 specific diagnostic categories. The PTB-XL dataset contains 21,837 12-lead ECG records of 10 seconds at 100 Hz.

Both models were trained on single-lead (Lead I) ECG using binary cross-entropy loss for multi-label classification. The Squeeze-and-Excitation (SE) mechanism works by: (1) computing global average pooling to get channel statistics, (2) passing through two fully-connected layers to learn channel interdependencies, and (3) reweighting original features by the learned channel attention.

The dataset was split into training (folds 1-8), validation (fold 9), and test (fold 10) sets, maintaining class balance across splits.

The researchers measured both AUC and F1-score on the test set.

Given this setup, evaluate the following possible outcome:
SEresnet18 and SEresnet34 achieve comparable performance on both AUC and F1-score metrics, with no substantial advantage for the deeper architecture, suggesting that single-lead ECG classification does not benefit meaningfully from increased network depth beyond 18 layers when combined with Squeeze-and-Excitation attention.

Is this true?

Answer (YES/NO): YES